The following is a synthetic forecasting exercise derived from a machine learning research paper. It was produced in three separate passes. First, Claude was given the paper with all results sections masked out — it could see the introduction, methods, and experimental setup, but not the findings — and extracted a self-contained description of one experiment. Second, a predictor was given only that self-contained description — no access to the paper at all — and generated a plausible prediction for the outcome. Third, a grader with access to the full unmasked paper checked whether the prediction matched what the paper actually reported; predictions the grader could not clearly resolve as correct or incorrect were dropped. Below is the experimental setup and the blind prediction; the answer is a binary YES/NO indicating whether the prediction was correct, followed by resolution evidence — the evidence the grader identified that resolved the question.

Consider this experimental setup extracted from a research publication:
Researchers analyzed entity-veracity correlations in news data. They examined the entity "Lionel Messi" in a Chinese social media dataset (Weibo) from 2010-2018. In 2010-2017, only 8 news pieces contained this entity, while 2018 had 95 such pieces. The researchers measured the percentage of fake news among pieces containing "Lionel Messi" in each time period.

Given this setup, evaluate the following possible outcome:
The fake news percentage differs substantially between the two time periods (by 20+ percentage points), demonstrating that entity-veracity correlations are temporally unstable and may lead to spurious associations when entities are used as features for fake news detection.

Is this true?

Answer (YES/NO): YES